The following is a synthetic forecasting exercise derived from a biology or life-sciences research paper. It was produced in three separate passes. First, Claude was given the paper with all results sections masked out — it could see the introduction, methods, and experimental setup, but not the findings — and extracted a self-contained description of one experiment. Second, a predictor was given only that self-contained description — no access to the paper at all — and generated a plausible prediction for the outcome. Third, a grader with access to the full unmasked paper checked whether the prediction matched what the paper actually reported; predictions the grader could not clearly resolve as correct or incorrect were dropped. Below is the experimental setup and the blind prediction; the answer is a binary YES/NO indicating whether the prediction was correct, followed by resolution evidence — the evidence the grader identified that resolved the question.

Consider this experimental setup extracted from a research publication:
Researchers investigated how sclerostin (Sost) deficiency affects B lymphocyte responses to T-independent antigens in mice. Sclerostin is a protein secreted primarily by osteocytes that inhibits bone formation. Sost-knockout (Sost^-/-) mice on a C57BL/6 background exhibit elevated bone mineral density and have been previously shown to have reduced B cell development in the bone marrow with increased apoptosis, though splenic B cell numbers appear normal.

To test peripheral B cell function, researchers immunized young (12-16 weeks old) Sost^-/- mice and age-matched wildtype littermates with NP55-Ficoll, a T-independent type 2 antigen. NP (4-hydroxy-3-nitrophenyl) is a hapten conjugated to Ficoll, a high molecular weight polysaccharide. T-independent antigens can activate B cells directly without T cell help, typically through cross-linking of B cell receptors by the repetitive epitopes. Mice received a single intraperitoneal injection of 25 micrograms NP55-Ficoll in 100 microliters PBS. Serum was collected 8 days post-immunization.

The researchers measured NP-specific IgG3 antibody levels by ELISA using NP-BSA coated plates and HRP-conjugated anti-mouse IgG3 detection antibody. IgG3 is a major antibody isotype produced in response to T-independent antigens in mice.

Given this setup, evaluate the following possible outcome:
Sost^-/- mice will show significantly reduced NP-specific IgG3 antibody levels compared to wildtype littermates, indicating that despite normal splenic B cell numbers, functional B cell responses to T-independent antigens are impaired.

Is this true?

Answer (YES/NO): NO